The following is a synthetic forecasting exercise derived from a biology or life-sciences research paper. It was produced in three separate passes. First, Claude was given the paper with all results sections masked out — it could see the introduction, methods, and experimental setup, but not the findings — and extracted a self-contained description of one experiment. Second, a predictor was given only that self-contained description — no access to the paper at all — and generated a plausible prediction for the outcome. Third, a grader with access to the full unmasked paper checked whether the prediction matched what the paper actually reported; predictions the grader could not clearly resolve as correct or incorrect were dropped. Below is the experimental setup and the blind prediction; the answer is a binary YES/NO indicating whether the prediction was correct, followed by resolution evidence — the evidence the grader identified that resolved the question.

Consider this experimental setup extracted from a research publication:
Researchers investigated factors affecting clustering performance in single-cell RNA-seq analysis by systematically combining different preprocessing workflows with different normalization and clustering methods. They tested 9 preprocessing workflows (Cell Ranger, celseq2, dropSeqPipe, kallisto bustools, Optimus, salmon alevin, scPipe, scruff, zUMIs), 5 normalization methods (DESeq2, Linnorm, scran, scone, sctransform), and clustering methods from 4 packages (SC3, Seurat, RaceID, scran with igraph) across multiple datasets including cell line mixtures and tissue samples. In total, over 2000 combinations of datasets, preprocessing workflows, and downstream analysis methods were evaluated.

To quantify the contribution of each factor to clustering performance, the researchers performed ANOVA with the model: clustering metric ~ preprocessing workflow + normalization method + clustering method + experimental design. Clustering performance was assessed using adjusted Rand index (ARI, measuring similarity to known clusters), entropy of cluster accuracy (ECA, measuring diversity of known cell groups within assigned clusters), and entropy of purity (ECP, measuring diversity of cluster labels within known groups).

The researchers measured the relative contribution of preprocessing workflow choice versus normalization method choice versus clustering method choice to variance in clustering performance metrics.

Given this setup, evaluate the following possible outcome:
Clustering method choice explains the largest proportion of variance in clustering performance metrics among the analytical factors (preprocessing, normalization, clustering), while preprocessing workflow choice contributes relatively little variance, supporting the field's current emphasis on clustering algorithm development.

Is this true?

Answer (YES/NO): YES